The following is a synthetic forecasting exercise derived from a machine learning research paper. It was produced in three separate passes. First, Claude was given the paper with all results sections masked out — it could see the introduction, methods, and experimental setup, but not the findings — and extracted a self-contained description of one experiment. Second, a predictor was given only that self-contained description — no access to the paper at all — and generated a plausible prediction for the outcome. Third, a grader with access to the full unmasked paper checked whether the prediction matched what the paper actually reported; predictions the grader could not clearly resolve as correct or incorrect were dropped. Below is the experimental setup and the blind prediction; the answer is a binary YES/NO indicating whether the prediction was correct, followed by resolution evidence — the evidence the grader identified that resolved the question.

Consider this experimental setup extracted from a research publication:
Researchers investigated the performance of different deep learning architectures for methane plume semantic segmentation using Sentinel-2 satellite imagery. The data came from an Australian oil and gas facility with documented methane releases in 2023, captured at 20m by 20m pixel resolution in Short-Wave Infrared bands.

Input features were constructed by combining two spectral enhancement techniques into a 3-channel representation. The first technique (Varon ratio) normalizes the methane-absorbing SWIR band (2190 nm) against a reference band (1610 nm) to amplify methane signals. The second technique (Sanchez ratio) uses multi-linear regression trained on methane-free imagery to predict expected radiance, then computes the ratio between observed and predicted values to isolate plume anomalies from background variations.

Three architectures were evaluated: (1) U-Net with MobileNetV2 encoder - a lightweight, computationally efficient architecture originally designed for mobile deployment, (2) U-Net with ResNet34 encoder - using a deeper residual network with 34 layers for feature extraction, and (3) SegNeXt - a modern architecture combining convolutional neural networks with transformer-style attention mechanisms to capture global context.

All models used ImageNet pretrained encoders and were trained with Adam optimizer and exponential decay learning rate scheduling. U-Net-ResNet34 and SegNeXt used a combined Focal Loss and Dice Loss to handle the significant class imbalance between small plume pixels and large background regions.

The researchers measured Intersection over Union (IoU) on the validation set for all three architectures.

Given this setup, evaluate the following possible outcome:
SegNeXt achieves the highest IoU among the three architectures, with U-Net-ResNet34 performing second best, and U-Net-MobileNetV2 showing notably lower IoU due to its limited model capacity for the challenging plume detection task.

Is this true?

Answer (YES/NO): NO